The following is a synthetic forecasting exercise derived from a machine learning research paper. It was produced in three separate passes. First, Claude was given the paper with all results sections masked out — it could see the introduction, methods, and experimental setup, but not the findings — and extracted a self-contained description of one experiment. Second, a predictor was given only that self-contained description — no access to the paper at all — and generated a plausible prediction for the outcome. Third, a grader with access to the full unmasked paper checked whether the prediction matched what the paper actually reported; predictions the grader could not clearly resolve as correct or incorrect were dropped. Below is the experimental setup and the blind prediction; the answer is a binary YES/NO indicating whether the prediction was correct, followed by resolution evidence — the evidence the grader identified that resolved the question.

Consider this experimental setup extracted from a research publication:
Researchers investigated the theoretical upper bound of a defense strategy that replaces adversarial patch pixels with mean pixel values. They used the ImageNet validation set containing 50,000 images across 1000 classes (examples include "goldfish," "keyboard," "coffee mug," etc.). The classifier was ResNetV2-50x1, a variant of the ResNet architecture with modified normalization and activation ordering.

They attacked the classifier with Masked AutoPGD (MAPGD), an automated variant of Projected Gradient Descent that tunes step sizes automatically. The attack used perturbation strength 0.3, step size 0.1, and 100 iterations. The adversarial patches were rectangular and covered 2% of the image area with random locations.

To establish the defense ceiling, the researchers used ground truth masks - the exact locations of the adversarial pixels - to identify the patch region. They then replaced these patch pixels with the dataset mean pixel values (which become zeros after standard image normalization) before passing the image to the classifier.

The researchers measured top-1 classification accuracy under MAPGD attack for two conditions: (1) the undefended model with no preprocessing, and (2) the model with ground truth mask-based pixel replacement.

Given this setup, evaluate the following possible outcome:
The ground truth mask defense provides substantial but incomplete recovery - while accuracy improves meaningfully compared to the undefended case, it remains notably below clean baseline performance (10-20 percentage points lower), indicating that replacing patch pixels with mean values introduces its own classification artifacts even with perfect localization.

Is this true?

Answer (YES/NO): NO